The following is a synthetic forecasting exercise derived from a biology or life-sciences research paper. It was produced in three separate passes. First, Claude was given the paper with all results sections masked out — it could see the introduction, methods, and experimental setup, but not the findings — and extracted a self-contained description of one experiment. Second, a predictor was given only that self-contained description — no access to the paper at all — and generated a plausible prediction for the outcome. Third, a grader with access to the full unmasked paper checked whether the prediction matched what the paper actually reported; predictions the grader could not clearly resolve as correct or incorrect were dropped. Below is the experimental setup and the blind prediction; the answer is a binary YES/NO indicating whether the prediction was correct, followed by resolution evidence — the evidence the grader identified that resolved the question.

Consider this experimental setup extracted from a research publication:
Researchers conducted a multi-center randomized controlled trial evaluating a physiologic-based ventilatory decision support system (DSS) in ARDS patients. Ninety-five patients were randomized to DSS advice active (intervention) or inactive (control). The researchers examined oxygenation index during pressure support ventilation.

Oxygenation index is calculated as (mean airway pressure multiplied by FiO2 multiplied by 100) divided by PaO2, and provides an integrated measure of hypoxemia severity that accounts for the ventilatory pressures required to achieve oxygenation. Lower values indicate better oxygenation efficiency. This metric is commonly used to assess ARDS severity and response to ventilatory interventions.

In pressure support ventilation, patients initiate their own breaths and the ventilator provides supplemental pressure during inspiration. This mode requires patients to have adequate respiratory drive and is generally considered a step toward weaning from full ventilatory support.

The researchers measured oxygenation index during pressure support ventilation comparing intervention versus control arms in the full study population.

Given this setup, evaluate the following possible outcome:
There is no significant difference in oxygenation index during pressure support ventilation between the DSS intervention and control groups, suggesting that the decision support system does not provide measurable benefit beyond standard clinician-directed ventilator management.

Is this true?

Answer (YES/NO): NO